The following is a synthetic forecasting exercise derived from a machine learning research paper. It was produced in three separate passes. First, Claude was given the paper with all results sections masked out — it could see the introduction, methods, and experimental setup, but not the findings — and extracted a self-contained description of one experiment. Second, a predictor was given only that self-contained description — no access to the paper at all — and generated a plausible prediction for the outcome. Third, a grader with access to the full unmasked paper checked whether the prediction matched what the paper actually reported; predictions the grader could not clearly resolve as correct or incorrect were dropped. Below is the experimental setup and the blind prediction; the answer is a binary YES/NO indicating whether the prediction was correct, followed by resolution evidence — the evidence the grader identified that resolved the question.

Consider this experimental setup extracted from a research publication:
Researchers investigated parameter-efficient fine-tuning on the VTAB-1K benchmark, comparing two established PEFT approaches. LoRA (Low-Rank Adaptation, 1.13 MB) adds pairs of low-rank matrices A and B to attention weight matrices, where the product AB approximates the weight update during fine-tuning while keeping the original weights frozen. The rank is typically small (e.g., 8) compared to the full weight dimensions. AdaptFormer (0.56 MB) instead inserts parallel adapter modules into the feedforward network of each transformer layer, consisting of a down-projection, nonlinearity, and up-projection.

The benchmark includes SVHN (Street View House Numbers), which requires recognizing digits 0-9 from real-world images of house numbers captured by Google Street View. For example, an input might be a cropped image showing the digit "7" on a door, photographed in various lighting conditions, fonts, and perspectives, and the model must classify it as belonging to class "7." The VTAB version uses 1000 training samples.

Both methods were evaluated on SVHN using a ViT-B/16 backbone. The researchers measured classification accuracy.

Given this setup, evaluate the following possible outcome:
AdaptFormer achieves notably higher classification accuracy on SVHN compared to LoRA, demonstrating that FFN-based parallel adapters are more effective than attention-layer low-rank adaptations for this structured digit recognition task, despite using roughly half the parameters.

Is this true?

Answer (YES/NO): NO